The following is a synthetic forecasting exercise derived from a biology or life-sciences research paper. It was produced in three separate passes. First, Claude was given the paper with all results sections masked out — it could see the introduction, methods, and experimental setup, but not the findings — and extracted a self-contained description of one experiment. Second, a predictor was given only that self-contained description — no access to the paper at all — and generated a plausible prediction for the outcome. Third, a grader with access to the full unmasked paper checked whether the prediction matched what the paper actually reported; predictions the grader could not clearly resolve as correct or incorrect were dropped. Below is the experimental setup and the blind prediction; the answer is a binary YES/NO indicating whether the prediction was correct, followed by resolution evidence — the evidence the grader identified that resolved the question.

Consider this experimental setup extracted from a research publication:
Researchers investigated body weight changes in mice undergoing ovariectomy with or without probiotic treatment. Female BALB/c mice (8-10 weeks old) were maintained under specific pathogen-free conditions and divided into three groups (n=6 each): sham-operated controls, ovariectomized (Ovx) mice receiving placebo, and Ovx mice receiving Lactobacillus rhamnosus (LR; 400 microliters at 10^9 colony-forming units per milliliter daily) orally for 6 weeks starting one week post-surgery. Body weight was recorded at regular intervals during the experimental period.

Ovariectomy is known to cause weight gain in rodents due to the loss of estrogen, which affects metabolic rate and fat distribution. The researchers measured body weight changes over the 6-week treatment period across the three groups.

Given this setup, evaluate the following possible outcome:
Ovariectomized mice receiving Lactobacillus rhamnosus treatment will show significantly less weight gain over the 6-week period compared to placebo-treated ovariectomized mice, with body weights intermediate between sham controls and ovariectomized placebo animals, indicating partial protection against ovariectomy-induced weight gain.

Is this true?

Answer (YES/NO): NO